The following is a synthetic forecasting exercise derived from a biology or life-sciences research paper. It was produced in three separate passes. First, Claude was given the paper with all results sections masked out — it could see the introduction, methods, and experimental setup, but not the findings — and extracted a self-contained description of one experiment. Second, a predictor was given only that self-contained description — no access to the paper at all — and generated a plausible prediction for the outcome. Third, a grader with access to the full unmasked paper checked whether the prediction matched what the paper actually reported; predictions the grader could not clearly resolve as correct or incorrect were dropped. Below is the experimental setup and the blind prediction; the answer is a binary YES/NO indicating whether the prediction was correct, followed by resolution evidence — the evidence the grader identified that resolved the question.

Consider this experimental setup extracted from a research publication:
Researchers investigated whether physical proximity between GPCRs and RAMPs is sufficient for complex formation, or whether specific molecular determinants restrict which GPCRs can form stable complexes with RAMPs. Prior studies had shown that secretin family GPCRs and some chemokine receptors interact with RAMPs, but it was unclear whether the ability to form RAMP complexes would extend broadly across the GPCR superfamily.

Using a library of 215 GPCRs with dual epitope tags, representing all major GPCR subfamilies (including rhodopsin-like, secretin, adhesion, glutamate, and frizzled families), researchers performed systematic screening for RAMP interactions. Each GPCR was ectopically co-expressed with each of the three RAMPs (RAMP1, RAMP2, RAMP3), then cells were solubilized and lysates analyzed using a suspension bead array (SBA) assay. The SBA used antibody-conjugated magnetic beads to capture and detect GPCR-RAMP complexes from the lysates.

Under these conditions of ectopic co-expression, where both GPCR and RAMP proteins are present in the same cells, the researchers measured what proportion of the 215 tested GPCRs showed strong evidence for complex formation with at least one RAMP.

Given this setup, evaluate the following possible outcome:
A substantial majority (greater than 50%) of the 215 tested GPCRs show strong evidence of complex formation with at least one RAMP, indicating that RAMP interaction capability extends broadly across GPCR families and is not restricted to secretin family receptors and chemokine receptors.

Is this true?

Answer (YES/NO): YES